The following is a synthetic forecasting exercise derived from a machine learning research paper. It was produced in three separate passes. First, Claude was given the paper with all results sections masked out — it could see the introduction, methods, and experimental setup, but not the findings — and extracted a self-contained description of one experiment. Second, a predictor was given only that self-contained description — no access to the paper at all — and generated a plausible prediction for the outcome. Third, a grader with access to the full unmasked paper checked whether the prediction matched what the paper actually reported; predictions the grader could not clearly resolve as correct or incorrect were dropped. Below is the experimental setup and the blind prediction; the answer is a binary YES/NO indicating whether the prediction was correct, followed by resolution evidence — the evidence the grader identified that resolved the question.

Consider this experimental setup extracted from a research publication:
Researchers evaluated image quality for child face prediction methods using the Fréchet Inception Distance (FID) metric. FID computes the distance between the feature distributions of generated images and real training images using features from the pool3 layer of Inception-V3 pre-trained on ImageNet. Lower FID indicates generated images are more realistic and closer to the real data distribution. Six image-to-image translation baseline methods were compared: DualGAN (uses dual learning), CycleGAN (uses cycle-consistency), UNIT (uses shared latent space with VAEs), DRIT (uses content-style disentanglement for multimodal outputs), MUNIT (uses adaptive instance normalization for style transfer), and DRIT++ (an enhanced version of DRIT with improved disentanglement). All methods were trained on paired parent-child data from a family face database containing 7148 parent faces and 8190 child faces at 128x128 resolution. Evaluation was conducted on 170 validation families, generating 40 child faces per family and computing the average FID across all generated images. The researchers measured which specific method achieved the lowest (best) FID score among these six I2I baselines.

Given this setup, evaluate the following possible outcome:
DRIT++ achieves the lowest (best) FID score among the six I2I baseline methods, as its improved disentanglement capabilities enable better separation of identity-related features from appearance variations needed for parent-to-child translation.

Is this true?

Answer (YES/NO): NO